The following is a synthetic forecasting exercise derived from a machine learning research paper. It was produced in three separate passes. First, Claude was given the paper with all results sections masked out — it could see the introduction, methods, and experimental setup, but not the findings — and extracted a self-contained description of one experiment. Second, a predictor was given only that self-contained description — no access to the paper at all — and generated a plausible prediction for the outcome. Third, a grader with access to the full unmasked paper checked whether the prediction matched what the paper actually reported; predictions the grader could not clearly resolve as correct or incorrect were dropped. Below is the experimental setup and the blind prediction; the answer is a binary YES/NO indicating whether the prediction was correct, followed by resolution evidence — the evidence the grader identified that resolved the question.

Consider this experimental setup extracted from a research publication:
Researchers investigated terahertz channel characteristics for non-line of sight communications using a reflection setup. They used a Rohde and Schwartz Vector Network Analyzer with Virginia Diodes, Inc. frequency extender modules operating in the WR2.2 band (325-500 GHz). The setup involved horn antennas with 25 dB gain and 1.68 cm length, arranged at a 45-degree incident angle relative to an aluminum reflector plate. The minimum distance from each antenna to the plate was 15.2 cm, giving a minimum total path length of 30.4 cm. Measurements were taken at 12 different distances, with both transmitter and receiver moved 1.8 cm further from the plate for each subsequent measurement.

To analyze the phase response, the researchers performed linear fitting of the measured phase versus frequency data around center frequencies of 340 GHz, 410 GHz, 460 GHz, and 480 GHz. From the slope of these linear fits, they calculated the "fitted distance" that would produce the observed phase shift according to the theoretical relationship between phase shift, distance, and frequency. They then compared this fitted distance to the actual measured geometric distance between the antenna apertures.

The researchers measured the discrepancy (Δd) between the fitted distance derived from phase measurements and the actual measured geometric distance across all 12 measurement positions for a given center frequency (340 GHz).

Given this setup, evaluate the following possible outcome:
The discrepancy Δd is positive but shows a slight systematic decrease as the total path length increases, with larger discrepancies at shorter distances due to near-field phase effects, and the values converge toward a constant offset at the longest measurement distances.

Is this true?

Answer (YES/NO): NO